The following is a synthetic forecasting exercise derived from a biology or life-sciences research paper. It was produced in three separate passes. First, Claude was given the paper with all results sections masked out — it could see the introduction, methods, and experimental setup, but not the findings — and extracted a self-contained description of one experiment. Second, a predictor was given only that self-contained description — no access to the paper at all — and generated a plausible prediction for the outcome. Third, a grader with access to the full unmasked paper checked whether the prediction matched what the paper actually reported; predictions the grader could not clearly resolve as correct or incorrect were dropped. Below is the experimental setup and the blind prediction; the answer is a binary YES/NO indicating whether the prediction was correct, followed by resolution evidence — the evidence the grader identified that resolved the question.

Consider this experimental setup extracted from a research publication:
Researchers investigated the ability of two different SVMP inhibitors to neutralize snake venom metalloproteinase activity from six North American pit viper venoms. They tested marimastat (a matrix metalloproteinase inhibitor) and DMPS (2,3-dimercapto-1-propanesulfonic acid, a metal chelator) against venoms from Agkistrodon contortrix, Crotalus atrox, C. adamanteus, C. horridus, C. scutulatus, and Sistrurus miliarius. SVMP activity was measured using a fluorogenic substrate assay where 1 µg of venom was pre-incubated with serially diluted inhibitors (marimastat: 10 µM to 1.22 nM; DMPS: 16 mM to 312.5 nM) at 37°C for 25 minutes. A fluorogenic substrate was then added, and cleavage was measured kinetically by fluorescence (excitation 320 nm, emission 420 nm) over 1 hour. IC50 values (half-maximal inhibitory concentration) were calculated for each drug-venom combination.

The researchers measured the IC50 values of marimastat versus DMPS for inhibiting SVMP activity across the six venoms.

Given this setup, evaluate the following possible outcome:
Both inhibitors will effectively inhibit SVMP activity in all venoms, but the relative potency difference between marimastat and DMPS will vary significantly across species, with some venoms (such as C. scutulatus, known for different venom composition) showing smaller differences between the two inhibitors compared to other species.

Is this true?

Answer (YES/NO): NO